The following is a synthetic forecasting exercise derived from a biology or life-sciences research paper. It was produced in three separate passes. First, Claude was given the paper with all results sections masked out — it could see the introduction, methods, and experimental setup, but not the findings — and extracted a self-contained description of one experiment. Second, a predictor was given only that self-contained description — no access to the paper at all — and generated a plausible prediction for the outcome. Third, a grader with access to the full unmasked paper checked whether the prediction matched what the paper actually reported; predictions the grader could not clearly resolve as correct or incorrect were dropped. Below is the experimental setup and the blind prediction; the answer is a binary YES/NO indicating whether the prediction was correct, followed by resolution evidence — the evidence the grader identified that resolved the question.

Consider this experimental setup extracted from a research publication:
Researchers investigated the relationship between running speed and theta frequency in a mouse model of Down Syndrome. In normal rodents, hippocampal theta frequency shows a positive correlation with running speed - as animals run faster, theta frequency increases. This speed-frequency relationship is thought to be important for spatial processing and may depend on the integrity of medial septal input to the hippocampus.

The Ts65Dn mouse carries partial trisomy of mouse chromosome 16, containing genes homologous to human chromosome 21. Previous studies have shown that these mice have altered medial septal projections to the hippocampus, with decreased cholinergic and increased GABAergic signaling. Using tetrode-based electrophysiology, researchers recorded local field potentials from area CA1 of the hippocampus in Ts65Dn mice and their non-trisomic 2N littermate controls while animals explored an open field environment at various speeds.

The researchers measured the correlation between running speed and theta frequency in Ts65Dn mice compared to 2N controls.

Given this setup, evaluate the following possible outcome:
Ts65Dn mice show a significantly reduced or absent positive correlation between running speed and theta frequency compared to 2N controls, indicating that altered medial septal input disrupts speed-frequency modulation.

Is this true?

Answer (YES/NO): NO